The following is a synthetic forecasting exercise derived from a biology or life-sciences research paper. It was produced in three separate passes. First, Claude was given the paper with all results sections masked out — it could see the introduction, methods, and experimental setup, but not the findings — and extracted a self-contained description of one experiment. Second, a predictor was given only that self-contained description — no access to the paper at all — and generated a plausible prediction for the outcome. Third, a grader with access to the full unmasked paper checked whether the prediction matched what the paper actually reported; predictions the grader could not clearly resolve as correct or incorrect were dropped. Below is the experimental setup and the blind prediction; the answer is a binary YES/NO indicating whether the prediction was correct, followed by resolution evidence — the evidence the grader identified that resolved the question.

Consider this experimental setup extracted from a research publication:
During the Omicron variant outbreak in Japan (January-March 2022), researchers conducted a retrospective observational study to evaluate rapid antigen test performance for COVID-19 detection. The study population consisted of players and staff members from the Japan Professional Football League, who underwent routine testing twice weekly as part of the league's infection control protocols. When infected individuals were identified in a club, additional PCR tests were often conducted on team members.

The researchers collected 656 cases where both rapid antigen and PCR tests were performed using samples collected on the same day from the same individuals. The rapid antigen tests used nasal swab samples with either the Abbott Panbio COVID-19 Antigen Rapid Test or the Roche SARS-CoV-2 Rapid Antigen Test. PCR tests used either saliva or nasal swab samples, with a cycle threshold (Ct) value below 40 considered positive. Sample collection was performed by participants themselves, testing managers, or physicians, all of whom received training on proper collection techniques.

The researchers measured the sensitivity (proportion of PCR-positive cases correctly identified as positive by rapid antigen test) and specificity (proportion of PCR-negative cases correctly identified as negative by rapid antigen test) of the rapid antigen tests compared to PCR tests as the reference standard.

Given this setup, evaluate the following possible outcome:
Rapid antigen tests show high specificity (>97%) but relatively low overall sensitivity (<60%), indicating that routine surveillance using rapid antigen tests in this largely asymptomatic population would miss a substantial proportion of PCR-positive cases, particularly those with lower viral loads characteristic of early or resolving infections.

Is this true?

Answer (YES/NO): NO